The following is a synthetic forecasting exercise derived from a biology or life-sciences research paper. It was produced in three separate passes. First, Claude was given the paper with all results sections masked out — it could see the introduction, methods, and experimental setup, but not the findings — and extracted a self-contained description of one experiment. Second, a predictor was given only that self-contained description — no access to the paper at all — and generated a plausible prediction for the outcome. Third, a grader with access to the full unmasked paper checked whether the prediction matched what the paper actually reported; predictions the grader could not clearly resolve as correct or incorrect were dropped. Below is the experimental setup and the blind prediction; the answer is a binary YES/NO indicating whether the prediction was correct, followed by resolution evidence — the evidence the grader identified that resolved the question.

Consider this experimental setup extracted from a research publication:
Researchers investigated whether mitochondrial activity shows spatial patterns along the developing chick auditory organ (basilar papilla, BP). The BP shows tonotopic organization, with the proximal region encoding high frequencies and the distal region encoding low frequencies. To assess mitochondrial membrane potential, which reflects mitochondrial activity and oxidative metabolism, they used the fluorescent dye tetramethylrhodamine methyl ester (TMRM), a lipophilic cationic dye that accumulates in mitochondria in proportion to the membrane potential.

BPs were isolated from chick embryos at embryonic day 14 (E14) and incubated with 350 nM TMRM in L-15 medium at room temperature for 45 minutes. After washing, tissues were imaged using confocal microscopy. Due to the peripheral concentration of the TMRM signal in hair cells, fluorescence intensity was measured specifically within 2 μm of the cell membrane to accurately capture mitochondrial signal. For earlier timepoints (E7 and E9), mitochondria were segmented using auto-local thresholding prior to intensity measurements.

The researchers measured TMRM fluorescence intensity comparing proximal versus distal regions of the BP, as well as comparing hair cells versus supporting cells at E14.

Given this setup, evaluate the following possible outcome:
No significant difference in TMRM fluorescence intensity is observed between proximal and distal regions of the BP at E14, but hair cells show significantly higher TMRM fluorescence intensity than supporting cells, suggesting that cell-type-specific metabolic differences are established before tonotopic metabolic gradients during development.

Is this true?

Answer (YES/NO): NO